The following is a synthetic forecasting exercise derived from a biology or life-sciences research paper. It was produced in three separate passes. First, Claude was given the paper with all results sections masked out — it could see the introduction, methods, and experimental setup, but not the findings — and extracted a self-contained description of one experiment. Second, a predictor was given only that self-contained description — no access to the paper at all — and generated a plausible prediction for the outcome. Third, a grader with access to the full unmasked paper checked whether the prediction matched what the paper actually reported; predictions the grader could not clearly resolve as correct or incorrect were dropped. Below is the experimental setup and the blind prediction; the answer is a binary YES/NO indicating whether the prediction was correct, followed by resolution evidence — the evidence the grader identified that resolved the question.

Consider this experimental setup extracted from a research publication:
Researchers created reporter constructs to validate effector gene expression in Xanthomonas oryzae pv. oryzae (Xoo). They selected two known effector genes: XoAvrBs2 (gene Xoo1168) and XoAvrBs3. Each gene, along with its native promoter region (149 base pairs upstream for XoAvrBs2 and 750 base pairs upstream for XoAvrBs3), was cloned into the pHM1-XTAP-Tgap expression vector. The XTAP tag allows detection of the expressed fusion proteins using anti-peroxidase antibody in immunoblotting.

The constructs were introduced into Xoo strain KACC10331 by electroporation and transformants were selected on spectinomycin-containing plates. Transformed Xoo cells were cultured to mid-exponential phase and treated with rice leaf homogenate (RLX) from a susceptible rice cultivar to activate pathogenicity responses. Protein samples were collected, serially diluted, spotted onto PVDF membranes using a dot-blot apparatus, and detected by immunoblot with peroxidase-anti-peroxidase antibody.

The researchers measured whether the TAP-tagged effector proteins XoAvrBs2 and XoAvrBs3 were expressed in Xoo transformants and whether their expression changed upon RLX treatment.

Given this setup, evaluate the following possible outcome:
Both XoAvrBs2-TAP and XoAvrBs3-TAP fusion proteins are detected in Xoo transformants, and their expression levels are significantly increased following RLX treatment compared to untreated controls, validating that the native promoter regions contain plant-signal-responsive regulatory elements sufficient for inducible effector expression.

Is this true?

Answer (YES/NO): NO